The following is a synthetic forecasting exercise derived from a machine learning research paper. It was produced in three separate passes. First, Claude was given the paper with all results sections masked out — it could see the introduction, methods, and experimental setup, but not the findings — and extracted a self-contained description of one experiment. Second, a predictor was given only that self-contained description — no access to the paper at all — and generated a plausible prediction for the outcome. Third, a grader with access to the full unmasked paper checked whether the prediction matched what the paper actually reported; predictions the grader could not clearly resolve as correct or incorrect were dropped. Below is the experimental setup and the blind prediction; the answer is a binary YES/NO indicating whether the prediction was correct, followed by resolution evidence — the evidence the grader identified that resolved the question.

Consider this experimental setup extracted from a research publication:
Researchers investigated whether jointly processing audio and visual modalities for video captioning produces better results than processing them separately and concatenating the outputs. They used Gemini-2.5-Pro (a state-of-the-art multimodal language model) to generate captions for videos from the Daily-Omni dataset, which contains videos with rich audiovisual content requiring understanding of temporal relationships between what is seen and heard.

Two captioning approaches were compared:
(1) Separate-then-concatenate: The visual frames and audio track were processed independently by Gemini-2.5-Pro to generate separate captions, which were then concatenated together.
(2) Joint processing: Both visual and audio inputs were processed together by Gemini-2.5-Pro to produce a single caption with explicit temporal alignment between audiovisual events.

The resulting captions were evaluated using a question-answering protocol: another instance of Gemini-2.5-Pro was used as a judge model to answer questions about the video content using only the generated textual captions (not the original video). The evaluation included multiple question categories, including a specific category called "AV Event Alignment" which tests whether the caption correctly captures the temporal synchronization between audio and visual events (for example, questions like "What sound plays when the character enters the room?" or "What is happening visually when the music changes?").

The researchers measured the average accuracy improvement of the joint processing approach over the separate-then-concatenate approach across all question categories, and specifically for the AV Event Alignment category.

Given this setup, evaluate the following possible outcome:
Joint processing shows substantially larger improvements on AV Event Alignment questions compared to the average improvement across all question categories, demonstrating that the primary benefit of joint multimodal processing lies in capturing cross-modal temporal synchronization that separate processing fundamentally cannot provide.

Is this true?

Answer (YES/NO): YES